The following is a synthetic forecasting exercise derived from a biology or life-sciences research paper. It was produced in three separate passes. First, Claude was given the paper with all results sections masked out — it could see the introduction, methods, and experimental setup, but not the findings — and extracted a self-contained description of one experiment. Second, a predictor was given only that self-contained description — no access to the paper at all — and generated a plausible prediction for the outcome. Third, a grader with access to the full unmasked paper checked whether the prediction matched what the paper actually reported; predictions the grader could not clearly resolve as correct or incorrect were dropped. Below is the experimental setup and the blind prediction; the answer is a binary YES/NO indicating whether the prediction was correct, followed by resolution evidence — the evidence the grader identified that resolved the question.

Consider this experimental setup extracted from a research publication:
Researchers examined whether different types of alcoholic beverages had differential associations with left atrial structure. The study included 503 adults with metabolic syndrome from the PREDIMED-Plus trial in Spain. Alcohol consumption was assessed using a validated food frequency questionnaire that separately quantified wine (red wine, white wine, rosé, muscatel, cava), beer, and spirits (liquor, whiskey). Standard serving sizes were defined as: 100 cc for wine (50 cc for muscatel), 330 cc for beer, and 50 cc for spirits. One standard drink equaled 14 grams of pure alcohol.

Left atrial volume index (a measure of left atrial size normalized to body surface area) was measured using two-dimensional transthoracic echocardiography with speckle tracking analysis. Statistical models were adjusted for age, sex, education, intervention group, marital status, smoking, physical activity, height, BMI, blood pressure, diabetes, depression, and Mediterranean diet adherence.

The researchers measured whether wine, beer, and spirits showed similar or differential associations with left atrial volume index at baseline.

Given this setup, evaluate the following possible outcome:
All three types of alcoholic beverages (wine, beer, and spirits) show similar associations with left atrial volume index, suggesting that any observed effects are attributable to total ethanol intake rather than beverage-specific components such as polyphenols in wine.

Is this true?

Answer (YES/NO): NO